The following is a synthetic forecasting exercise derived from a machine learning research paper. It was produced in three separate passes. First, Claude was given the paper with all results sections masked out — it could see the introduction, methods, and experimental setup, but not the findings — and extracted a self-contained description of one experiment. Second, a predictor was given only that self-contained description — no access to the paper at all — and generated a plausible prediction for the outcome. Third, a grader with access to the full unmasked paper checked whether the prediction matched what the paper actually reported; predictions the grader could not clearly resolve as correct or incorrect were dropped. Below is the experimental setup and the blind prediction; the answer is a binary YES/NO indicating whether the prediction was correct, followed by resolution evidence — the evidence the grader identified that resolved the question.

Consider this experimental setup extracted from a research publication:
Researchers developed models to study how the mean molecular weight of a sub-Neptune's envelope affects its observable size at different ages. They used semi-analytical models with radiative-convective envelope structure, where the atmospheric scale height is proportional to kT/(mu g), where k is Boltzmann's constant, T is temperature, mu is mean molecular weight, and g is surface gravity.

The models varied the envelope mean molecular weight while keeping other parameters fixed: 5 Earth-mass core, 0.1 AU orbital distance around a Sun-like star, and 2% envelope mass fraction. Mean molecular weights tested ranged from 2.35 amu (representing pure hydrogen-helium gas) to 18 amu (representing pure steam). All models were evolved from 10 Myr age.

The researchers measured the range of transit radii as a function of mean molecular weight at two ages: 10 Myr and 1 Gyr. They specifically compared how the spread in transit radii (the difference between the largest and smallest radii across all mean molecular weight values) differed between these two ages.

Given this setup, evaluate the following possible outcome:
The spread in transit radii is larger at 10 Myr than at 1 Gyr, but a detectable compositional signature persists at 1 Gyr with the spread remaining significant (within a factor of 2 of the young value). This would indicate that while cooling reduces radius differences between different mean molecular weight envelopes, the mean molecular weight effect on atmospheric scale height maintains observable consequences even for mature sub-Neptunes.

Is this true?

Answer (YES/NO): NO